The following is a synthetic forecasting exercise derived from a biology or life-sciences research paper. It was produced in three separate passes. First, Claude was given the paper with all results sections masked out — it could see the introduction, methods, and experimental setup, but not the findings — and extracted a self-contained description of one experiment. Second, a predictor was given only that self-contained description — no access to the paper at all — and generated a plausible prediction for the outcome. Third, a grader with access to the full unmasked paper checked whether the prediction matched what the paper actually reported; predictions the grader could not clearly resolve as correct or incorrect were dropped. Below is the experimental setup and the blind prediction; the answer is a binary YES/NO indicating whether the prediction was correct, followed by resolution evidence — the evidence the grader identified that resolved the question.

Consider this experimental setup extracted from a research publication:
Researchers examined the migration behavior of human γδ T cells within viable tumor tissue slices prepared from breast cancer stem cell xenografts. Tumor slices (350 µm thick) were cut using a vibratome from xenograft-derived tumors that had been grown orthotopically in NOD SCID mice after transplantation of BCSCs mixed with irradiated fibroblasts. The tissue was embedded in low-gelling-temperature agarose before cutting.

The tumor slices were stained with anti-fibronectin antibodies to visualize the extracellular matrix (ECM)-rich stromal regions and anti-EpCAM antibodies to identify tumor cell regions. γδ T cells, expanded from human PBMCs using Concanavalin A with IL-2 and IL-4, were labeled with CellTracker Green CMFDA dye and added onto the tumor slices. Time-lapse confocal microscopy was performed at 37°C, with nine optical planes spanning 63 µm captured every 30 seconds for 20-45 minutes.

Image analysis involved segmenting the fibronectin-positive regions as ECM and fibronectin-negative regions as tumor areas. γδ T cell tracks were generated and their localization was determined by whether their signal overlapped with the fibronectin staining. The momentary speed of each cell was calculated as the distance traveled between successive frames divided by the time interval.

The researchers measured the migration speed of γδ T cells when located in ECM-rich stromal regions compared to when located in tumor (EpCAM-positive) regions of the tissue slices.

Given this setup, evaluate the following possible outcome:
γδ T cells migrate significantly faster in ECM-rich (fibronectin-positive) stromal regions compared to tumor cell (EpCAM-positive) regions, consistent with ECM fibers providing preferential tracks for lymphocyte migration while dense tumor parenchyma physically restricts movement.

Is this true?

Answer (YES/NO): NO